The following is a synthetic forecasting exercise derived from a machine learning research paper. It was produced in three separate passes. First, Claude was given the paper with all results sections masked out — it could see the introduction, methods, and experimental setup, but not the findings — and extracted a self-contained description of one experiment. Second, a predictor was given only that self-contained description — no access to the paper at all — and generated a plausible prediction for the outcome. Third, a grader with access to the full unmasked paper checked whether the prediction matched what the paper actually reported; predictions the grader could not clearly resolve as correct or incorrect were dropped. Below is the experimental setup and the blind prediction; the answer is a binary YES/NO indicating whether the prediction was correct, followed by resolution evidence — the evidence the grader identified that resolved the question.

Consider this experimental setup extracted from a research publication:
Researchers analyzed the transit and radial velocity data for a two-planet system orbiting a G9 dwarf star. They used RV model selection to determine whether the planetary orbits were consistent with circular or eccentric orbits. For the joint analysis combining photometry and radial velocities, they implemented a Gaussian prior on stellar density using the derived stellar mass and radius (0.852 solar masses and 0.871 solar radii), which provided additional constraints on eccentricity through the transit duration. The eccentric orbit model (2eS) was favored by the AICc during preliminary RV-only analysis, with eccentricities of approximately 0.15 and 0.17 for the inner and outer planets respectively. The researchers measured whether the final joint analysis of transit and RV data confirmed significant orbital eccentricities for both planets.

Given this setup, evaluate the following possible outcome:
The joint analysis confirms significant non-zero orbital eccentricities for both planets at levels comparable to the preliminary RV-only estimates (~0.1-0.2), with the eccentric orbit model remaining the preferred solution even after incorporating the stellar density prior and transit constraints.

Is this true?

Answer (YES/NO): YES